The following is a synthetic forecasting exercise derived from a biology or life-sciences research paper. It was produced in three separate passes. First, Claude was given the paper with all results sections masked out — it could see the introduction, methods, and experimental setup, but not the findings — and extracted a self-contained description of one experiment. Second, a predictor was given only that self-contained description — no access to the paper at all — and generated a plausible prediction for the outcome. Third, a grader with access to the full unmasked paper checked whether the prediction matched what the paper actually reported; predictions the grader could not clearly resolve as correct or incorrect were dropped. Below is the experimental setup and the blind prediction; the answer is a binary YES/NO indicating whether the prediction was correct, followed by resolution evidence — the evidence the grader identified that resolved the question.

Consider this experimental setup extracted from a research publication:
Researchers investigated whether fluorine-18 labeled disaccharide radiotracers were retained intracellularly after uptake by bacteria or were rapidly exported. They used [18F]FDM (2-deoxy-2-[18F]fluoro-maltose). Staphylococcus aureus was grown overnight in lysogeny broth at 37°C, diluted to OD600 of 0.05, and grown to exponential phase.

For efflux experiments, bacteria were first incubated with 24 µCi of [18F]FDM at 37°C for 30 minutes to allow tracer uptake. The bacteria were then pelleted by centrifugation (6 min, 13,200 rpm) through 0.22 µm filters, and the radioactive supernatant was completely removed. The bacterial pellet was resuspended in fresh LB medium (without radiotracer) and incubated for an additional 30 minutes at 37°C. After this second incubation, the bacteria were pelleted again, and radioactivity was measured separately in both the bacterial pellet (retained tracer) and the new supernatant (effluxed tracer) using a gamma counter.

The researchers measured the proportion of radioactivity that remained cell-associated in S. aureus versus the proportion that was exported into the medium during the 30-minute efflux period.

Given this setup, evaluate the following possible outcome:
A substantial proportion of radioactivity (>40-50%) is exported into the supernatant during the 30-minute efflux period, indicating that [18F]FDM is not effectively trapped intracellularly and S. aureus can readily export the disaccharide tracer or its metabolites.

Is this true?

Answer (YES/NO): NO